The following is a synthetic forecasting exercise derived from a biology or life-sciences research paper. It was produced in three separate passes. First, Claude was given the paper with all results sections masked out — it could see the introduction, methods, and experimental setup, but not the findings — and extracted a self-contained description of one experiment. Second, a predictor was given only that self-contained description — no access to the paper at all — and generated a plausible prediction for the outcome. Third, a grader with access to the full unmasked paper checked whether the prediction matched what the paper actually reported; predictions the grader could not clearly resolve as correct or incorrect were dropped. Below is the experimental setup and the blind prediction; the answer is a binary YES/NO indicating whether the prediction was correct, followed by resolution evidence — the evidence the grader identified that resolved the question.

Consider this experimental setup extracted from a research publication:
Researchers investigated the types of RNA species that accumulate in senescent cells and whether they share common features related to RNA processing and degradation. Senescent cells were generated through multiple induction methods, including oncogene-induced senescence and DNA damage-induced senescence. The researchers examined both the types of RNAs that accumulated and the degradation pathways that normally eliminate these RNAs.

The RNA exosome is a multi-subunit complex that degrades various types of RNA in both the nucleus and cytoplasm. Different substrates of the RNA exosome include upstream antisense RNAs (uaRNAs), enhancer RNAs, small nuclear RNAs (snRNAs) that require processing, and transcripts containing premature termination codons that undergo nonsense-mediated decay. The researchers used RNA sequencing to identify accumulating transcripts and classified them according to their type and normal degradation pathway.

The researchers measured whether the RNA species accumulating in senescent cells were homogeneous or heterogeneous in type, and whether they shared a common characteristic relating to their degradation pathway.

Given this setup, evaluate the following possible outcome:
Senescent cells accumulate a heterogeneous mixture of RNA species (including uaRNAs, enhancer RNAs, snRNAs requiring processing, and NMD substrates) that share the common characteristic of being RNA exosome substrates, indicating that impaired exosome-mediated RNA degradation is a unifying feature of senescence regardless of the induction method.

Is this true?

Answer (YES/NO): YES